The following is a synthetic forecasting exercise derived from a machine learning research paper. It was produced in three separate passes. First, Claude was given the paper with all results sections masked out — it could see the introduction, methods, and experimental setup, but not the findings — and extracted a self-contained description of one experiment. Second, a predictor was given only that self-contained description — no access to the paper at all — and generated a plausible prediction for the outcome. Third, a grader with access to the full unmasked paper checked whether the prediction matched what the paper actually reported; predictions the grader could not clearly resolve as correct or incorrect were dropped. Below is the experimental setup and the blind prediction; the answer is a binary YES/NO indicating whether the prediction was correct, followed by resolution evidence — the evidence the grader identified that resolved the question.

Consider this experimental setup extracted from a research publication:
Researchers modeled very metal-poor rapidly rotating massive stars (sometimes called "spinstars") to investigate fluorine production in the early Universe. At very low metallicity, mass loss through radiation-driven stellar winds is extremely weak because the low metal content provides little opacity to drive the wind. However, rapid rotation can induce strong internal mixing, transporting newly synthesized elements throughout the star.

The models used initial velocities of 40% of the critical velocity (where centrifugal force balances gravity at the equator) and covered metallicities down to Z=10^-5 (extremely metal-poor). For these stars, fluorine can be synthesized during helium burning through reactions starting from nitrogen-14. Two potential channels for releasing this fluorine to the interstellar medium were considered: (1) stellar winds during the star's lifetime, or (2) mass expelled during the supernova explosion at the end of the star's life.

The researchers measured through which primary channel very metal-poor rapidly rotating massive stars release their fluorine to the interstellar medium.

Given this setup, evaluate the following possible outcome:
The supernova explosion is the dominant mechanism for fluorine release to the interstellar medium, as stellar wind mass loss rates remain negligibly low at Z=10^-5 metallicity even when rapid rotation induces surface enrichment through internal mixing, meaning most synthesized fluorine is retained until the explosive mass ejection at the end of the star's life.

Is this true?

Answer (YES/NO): YES